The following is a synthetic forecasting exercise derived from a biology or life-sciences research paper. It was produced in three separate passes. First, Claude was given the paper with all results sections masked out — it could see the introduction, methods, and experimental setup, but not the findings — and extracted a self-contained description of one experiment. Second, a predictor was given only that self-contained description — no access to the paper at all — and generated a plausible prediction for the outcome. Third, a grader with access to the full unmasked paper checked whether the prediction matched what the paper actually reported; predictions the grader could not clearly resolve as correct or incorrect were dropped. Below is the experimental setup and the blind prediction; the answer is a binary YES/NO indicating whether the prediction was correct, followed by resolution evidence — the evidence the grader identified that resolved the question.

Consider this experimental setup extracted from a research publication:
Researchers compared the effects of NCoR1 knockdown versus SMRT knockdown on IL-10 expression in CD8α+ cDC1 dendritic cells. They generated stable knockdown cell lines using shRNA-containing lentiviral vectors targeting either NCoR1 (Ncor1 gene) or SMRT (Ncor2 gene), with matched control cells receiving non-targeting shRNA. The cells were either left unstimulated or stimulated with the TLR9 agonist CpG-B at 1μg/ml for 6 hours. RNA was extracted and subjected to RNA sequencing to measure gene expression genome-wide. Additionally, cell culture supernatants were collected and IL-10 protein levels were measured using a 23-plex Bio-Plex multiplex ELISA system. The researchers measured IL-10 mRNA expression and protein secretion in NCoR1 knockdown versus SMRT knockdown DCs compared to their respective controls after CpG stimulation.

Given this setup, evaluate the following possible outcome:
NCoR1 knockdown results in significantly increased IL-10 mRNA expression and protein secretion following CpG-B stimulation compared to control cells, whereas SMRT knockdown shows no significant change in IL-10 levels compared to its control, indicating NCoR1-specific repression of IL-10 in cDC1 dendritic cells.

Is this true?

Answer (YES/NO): NO